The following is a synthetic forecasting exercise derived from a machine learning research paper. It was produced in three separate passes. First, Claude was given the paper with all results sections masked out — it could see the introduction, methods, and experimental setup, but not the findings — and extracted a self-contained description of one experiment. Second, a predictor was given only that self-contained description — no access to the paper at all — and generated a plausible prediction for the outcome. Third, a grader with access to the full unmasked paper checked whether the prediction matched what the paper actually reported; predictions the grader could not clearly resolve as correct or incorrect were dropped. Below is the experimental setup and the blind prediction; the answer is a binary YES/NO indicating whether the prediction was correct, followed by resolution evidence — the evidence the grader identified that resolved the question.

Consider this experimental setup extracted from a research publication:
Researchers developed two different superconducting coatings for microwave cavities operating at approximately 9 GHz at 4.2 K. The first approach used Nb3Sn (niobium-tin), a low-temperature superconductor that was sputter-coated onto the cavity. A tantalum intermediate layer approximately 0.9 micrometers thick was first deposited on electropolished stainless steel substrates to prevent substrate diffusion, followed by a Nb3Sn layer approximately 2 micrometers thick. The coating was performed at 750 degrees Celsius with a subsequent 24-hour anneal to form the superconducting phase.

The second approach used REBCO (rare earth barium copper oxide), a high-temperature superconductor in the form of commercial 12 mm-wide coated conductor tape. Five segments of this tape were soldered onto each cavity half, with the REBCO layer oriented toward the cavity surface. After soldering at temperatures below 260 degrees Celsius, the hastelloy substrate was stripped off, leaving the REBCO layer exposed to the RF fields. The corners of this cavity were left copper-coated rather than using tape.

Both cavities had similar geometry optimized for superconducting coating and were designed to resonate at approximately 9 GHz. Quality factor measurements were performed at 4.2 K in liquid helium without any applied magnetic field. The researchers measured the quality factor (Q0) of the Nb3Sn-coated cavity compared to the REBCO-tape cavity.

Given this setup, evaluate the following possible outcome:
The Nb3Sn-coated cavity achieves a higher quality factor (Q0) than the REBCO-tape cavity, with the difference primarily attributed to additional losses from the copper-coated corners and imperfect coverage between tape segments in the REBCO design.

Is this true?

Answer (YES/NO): NO